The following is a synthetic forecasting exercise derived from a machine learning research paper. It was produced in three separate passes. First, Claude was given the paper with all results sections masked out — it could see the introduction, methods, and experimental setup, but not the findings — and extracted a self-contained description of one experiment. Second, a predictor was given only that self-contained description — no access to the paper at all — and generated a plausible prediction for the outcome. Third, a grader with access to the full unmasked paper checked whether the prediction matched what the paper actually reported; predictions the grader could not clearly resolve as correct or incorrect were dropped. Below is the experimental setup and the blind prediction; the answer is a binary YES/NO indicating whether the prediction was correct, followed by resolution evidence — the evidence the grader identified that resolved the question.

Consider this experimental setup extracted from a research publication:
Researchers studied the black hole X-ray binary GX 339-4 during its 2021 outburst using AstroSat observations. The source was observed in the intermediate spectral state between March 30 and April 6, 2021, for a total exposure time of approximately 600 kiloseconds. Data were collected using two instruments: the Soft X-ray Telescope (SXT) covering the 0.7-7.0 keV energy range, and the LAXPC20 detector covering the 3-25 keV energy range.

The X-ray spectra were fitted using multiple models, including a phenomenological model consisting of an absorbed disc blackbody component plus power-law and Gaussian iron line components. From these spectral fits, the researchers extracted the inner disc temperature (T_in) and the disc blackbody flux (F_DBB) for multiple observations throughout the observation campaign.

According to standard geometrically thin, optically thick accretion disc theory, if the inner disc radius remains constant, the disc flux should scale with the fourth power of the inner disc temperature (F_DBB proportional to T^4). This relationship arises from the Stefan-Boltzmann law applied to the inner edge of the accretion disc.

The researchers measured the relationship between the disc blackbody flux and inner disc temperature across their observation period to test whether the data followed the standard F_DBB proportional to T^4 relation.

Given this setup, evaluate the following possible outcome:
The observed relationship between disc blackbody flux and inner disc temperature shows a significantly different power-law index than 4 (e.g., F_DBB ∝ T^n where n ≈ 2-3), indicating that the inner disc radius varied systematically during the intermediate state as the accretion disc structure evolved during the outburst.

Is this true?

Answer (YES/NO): YES